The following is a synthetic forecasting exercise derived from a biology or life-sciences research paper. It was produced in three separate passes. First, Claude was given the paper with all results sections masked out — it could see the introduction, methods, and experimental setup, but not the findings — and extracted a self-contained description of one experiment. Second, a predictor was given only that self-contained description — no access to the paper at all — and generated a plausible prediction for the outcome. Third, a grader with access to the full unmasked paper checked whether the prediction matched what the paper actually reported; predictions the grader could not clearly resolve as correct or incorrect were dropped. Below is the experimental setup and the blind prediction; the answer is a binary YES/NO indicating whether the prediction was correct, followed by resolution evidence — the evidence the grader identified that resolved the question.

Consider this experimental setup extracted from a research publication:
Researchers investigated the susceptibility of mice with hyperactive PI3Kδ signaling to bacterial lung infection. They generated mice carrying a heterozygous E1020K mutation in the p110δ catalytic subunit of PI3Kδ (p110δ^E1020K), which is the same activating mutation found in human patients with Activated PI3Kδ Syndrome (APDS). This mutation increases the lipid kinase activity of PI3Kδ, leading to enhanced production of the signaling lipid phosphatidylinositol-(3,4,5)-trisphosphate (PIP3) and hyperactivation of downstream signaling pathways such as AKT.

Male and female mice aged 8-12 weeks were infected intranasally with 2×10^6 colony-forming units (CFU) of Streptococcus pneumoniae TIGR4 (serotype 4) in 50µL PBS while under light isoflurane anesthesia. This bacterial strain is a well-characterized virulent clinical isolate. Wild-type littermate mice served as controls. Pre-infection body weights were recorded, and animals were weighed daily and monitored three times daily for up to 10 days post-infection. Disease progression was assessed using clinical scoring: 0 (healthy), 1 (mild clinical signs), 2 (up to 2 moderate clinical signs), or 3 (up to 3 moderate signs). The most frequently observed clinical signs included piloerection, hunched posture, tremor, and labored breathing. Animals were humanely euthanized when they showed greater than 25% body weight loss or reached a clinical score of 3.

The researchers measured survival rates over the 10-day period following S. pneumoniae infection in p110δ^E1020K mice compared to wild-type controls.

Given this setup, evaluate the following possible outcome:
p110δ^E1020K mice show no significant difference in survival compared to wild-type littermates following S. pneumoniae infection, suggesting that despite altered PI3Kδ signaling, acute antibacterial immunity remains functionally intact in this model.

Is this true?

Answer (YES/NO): NO